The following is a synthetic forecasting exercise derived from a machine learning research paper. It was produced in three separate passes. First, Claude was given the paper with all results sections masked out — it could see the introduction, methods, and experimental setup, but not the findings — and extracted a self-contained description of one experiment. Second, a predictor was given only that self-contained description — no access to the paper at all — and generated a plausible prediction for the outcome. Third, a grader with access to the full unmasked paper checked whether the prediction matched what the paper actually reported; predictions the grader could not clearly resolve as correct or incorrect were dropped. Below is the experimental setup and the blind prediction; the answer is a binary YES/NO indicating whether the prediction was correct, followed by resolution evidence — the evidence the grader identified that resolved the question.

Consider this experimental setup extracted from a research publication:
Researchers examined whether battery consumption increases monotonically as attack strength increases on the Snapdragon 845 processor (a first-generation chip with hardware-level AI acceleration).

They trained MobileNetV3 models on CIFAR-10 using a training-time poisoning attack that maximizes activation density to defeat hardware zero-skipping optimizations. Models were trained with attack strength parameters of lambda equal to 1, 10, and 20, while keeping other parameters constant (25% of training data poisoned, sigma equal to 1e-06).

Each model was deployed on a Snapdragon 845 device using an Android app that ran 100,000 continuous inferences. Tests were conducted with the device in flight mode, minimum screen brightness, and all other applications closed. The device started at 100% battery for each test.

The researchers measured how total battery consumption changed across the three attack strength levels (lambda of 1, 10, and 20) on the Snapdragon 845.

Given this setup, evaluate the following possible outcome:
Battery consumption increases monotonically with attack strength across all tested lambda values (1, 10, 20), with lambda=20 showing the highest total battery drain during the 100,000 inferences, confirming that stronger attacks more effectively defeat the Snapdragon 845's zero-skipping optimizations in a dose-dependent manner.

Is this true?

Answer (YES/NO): NO